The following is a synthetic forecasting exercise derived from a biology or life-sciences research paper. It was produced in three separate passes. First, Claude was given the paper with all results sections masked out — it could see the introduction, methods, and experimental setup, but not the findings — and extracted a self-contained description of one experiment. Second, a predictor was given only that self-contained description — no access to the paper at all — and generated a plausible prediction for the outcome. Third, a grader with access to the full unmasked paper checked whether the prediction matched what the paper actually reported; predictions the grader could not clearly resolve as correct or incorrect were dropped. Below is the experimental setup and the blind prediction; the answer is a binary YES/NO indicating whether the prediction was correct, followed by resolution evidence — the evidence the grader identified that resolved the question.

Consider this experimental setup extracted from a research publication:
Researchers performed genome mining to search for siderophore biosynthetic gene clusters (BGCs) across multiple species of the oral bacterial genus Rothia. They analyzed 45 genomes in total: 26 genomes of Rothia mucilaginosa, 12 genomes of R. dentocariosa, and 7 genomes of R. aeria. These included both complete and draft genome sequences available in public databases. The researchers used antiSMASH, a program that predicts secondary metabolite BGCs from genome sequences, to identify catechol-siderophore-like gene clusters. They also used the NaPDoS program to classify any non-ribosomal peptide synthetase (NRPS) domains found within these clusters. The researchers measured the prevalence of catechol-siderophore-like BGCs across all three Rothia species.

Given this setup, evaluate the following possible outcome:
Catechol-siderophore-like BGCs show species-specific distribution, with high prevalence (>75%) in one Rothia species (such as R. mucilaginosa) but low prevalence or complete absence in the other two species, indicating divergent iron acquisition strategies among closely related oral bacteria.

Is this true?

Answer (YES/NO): NO